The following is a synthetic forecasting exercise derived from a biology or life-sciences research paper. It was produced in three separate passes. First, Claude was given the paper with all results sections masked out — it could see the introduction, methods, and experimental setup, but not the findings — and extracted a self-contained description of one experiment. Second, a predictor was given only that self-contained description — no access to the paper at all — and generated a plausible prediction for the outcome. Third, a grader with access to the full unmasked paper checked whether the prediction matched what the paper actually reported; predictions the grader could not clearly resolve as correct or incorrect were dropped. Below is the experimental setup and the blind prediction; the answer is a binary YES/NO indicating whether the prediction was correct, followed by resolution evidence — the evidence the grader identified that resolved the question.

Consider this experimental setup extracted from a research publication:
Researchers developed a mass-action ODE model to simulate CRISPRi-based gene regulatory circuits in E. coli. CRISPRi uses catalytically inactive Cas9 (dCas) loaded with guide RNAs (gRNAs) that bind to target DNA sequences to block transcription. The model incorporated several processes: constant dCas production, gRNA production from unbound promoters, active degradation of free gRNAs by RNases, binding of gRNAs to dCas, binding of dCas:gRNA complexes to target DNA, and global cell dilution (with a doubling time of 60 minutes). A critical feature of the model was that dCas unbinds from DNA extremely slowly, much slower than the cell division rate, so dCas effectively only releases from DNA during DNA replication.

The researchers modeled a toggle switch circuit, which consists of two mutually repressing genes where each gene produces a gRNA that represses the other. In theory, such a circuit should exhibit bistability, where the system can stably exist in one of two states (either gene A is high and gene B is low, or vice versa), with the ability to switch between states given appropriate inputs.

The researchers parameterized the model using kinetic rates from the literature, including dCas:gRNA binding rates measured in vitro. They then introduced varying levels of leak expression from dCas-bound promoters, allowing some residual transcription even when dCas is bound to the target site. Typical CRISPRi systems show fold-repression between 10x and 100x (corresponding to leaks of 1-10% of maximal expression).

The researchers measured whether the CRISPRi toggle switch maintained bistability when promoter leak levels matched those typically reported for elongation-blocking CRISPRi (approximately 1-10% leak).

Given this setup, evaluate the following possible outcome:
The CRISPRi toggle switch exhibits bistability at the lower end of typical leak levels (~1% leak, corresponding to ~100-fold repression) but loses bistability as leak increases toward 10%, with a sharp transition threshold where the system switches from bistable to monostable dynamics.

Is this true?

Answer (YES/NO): NO